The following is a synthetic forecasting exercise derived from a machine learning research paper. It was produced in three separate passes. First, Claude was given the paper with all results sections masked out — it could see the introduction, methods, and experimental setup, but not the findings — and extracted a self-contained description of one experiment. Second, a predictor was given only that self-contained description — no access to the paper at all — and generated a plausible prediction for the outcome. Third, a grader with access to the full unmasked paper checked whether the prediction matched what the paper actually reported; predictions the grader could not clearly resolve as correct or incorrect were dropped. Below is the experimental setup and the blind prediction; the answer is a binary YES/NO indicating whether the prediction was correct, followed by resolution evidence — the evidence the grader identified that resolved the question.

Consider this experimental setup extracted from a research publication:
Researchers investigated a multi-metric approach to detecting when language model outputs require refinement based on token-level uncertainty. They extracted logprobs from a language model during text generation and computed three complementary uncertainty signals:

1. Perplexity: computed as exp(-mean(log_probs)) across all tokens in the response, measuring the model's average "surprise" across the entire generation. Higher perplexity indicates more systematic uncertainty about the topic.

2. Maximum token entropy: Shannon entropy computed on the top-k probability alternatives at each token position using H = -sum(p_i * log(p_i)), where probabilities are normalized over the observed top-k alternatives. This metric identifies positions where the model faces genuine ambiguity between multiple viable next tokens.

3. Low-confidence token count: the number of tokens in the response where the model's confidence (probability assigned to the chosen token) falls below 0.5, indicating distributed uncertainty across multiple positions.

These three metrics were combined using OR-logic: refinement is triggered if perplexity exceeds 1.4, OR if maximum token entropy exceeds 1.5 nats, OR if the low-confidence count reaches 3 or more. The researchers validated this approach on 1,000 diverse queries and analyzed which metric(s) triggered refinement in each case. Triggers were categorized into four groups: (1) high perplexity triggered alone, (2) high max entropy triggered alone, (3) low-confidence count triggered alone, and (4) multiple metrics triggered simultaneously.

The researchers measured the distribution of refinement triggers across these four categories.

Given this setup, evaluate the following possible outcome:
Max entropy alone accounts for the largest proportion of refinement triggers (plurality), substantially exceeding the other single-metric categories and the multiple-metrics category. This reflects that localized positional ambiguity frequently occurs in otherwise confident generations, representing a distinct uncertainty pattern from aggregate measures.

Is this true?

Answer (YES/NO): NO